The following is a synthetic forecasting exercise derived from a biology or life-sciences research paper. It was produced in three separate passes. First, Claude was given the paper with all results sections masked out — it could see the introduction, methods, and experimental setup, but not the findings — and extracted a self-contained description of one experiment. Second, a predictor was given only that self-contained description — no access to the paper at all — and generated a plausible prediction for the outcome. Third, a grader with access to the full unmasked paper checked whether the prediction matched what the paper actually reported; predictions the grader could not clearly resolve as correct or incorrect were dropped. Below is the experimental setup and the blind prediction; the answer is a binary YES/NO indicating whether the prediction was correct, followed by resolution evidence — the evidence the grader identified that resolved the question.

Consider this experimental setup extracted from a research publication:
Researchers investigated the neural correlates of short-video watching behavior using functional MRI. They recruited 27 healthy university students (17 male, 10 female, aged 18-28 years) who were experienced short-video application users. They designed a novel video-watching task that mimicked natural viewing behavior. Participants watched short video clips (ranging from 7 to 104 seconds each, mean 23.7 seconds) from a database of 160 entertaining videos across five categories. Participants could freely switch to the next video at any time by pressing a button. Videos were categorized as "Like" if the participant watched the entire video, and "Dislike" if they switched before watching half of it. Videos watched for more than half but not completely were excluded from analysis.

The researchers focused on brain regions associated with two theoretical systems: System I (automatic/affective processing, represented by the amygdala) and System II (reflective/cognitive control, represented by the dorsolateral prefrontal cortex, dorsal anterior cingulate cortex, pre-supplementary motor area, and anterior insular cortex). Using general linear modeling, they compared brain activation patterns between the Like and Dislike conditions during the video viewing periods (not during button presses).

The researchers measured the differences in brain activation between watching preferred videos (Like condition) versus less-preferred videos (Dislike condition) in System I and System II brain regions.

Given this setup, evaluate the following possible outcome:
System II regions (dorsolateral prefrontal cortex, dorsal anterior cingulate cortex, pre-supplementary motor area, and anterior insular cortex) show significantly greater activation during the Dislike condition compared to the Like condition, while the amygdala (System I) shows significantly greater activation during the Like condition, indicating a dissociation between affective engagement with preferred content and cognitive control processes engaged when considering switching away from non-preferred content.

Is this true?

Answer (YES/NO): YES